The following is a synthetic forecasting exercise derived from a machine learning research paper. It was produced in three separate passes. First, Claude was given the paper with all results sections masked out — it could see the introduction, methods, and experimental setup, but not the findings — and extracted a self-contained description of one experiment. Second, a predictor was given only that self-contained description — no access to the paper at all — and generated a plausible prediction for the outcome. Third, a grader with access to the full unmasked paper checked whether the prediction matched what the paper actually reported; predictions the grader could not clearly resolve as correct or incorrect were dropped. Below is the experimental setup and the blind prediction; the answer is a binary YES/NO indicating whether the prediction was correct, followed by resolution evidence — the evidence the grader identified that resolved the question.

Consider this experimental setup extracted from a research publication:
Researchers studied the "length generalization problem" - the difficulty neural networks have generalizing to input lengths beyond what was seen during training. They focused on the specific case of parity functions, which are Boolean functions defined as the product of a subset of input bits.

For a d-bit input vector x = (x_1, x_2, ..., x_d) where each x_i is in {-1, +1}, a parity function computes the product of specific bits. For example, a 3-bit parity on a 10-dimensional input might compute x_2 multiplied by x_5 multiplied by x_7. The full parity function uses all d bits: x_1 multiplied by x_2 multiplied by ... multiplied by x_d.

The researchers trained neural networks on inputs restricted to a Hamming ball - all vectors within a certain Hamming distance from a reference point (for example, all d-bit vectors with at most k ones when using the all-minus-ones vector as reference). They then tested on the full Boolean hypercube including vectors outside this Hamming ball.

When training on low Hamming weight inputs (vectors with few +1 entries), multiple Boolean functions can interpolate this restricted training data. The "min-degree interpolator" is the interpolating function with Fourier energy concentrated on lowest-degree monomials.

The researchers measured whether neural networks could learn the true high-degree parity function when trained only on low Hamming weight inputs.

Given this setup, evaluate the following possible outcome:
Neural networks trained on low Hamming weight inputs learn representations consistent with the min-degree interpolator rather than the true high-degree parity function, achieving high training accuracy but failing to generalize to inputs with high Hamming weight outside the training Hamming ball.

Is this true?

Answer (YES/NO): YES